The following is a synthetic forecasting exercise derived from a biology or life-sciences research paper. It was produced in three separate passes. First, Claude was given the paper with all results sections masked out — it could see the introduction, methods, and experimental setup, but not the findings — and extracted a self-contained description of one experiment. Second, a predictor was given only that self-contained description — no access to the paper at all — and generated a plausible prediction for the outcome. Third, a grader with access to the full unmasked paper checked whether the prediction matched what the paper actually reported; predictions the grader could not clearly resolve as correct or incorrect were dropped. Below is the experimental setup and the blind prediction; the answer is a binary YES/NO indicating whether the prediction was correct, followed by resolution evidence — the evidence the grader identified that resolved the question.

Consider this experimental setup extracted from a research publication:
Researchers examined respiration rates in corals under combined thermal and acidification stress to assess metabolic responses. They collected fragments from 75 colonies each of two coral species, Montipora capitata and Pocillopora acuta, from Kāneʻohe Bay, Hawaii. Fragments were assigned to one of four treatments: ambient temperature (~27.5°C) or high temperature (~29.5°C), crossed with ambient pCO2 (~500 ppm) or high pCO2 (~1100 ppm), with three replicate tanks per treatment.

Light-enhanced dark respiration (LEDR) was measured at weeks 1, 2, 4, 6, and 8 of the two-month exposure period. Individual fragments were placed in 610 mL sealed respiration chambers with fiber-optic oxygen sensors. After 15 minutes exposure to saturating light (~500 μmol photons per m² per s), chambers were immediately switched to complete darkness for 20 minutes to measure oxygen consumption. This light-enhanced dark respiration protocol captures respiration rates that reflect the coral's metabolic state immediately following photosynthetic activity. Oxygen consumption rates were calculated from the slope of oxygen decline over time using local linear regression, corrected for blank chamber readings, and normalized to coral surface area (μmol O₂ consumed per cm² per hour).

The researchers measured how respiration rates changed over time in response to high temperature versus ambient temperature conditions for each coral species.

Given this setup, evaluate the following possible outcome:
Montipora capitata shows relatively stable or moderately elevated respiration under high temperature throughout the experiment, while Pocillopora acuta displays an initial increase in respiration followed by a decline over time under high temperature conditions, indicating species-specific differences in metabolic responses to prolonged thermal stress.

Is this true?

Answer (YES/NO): NO